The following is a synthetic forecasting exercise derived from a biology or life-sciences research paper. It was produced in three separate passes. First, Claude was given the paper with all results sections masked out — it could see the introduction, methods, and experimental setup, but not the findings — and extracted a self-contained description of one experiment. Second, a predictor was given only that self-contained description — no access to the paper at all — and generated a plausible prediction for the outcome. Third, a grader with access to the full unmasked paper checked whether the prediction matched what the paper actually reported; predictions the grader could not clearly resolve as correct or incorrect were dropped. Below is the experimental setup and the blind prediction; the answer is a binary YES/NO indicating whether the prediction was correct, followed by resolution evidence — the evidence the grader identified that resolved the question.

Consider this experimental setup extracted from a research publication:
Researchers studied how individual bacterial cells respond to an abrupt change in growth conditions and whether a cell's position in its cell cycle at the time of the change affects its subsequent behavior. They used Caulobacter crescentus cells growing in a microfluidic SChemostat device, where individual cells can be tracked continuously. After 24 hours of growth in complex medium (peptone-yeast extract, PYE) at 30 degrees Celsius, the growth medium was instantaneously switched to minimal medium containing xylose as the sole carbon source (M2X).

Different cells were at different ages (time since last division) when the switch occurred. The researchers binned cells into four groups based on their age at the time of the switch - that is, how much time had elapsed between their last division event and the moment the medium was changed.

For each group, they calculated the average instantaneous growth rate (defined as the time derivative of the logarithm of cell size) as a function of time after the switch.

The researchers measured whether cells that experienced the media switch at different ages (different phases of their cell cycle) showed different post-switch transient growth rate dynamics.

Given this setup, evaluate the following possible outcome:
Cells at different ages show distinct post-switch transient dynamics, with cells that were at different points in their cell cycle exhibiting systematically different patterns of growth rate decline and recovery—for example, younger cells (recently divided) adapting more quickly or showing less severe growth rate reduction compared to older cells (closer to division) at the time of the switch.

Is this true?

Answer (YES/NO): NO